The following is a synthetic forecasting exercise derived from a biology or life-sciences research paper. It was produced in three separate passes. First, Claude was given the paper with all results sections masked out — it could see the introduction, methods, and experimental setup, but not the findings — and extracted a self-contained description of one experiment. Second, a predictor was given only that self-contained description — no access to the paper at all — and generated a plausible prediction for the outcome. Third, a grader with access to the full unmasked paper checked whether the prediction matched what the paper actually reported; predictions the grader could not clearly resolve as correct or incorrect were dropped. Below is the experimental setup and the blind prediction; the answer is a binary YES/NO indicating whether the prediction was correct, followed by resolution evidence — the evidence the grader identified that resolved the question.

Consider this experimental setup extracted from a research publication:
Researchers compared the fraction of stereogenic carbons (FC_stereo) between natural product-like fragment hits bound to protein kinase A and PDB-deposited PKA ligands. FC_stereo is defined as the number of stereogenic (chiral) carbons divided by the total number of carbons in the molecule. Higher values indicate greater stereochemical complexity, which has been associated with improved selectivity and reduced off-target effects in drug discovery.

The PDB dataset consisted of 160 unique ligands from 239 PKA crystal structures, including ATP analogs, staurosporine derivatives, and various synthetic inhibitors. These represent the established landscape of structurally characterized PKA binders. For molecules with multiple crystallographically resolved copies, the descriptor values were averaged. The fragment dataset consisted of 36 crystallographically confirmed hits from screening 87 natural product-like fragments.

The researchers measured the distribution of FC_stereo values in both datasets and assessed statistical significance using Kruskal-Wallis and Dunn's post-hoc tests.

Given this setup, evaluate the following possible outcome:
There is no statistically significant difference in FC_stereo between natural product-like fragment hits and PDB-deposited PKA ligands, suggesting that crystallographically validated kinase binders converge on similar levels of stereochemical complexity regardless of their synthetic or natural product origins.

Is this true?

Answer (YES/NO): NO